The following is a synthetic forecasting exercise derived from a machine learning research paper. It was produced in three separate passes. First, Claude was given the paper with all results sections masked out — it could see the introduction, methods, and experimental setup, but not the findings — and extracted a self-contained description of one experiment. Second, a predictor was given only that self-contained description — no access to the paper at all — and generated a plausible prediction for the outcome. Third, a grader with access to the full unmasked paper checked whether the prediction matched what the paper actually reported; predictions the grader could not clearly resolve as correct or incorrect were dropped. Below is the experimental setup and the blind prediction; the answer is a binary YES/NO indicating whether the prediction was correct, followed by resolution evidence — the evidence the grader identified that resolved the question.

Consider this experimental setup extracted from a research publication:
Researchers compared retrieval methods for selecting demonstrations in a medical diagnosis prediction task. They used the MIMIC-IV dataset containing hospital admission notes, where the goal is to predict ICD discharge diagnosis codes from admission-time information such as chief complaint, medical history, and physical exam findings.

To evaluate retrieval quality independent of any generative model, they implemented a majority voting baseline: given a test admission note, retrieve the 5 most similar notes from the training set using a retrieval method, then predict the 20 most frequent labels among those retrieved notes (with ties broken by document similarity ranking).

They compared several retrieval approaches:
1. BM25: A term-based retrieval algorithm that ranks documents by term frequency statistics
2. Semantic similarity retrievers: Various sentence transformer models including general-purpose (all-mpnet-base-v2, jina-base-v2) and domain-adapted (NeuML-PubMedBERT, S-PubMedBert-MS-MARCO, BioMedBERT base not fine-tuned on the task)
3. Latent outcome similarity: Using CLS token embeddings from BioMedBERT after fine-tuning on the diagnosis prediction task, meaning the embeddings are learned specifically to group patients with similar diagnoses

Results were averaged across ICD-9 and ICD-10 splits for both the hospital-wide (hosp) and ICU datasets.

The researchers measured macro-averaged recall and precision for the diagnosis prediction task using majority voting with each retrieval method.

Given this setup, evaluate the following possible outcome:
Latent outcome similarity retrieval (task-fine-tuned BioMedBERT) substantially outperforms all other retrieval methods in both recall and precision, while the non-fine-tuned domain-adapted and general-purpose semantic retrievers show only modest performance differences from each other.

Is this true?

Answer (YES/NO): NO